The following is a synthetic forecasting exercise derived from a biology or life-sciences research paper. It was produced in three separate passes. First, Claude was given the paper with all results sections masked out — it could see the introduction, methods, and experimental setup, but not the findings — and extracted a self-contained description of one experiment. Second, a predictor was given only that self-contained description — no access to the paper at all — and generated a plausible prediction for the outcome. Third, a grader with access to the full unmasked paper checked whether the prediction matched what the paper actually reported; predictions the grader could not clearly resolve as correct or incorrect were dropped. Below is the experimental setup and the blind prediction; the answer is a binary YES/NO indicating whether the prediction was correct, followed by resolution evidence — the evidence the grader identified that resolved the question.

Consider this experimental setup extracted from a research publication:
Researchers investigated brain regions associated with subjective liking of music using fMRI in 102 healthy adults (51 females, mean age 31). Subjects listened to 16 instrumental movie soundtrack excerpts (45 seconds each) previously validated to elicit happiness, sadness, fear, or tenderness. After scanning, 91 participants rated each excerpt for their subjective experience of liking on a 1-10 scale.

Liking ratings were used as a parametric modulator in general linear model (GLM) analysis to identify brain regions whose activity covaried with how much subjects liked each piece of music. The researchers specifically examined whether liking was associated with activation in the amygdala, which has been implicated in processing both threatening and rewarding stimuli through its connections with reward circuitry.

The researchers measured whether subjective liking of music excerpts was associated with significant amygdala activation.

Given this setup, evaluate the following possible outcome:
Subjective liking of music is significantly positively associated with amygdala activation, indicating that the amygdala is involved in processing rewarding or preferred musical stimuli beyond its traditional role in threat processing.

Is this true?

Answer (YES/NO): YES